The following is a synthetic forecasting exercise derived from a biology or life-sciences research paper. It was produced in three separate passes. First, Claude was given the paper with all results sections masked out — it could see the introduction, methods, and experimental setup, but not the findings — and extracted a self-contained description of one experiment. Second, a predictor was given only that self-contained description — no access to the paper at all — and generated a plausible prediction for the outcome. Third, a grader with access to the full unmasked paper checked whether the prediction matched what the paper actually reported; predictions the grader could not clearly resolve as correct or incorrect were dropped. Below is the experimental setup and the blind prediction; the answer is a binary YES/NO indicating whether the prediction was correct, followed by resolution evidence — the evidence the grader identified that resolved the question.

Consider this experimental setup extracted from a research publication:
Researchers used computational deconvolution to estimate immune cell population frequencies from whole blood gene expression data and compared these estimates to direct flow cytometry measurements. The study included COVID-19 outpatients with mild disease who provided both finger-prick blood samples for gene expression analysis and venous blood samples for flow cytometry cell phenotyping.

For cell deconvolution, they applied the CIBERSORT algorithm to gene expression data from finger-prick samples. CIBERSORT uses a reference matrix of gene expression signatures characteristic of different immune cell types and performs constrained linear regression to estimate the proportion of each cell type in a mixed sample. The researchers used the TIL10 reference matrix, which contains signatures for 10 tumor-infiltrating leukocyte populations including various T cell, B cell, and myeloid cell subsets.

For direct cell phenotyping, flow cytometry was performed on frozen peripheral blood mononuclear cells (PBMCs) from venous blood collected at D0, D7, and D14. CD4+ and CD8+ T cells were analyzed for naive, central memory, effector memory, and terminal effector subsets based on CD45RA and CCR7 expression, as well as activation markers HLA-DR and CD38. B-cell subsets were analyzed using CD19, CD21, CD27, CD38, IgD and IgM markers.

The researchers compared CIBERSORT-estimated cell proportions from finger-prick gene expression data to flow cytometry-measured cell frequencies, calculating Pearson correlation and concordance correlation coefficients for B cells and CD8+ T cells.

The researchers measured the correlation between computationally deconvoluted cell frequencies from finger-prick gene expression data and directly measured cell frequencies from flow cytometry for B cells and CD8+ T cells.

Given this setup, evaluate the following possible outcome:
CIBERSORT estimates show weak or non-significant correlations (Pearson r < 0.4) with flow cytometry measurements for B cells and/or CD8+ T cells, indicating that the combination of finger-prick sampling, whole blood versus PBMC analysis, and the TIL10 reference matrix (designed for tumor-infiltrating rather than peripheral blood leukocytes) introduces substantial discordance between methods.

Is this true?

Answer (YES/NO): NO